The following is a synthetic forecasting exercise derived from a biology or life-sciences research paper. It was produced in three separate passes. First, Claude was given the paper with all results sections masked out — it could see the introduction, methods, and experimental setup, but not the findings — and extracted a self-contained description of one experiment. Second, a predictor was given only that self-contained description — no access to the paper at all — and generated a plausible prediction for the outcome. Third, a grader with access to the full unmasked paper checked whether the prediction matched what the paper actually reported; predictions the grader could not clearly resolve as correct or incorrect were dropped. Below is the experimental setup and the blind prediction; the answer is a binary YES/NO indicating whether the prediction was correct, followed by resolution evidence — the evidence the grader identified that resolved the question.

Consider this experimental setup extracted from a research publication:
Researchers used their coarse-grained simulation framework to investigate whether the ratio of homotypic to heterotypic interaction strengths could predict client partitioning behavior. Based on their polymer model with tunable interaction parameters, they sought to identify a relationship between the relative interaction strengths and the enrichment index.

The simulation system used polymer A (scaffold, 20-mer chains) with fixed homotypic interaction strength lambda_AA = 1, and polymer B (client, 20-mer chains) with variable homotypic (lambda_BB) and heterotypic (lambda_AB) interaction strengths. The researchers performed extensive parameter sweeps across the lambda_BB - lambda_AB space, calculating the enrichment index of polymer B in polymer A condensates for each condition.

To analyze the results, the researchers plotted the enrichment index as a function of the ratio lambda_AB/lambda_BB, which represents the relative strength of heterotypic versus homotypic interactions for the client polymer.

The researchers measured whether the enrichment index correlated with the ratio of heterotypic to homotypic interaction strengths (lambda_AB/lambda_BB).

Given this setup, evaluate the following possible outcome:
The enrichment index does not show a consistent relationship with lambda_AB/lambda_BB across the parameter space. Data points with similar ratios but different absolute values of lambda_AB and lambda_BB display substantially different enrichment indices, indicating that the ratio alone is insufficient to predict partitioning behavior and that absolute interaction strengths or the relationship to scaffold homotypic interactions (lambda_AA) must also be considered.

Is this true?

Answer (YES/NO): YES